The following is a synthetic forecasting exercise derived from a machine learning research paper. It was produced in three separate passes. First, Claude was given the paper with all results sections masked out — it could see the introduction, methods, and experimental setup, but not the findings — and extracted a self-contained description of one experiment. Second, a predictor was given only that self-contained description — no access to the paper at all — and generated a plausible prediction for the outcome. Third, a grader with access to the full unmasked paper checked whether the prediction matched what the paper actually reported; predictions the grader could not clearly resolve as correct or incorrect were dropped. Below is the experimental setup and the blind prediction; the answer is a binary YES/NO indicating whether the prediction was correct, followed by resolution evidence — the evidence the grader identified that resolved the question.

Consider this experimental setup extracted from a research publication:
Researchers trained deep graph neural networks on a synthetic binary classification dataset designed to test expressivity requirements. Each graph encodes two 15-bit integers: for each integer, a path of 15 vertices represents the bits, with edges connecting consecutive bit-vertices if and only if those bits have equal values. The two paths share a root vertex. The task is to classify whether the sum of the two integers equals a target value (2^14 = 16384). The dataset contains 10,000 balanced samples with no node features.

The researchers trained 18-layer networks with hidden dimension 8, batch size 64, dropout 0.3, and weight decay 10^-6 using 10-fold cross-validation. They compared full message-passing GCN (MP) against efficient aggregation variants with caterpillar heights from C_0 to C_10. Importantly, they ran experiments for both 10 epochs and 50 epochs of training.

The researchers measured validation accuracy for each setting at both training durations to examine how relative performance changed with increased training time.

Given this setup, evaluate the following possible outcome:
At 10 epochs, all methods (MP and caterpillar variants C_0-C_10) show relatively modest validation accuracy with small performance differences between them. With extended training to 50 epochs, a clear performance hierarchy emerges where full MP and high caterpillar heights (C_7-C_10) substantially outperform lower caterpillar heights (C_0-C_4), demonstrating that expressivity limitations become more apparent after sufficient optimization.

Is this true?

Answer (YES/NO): NO